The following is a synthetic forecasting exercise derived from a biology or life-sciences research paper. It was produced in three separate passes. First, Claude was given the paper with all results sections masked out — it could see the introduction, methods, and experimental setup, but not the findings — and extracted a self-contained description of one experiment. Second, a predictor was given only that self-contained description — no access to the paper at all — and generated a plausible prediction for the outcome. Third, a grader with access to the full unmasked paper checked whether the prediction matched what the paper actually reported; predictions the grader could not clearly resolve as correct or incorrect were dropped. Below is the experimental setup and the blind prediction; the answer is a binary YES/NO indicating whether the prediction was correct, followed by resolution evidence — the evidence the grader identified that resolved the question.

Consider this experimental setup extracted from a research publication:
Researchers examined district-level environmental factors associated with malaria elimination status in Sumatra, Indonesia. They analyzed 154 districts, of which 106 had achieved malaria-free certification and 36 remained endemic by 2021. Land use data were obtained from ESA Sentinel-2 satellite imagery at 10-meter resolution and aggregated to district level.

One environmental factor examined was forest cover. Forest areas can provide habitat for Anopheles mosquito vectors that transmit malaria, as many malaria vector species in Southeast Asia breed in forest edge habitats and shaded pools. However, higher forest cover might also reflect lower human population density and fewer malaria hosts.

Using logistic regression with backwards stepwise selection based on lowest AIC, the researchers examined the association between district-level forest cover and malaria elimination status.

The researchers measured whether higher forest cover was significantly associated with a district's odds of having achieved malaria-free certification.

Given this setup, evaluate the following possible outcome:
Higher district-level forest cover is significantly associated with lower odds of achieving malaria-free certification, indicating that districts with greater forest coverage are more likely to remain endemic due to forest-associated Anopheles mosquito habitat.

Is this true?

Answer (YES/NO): NO